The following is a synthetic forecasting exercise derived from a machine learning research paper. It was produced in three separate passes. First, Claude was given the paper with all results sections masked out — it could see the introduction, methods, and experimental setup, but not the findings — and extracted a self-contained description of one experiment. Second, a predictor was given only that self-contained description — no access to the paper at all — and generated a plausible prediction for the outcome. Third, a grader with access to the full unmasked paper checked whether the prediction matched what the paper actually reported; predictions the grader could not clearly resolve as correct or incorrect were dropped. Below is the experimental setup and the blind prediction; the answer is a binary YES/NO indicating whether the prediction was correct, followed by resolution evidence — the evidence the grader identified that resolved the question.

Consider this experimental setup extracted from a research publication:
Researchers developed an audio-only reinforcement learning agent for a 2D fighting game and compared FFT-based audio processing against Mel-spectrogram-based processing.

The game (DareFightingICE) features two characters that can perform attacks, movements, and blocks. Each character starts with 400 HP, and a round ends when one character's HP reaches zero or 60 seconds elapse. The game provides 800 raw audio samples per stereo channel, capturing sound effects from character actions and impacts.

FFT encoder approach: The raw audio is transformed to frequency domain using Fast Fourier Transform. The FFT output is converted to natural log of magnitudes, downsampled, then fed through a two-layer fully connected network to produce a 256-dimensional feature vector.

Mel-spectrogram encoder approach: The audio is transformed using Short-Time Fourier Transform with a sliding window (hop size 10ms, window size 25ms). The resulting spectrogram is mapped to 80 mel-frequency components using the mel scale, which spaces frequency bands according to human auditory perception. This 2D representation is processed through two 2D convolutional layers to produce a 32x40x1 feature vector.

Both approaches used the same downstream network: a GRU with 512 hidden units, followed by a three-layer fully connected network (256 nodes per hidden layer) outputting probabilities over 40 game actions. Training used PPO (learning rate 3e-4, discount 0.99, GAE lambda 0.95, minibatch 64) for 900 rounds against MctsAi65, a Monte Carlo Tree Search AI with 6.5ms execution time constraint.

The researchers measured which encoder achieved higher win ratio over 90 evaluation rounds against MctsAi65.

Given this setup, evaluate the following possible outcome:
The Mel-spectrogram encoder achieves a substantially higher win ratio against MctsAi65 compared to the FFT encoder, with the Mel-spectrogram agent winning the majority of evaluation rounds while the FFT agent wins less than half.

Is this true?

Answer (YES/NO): YES